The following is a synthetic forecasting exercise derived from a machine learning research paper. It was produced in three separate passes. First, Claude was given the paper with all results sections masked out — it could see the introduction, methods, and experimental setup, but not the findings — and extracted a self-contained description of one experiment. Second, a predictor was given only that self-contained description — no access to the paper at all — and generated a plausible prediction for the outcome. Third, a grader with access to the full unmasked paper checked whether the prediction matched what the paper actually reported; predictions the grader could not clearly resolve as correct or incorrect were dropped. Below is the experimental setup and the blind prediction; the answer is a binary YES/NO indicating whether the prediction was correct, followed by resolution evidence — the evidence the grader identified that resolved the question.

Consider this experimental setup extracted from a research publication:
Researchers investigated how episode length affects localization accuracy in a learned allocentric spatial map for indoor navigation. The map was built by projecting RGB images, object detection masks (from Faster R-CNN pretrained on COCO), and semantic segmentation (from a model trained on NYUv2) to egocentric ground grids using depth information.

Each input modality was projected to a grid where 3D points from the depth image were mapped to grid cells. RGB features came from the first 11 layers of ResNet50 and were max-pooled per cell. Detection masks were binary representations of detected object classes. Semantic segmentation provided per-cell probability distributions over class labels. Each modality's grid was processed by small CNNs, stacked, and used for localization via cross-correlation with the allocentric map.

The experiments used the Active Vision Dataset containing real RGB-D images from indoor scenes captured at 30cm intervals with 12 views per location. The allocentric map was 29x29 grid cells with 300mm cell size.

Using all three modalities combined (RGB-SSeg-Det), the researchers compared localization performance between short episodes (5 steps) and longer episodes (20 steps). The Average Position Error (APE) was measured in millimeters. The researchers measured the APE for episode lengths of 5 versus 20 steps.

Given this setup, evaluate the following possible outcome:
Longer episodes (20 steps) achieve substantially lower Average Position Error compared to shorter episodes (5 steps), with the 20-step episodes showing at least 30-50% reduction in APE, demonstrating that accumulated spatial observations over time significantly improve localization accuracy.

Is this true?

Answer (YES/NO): NO